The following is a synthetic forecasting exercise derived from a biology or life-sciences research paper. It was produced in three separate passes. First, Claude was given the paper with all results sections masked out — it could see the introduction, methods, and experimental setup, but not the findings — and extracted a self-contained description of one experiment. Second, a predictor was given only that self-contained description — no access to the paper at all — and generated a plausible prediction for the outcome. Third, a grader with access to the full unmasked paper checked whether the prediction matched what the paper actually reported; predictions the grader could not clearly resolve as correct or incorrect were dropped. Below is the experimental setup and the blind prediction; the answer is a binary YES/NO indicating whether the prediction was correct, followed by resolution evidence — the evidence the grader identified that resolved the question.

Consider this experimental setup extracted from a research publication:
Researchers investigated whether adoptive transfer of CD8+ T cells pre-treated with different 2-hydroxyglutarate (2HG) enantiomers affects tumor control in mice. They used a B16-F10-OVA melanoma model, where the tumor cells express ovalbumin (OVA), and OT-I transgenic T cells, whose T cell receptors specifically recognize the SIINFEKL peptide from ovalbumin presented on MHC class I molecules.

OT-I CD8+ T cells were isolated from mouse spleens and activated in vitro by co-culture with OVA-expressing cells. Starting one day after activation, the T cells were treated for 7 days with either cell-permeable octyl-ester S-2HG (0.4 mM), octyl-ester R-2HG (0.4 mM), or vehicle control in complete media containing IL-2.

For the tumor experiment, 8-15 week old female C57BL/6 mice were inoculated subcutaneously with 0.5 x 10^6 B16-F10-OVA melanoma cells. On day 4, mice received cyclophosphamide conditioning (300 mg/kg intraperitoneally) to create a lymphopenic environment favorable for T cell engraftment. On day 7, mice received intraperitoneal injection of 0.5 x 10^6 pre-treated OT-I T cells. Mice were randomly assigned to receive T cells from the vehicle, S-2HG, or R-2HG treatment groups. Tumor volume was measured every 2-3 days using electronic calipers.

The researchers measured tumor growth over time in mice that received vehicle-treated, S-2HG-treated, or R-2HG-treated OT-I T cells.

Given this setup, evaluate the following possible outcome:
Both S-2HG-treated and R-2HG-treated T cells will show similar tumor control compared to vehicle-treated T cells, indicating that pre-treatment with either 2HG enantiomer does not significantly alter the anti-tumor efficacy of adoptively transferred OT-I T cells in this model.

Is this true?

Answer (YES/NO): NO